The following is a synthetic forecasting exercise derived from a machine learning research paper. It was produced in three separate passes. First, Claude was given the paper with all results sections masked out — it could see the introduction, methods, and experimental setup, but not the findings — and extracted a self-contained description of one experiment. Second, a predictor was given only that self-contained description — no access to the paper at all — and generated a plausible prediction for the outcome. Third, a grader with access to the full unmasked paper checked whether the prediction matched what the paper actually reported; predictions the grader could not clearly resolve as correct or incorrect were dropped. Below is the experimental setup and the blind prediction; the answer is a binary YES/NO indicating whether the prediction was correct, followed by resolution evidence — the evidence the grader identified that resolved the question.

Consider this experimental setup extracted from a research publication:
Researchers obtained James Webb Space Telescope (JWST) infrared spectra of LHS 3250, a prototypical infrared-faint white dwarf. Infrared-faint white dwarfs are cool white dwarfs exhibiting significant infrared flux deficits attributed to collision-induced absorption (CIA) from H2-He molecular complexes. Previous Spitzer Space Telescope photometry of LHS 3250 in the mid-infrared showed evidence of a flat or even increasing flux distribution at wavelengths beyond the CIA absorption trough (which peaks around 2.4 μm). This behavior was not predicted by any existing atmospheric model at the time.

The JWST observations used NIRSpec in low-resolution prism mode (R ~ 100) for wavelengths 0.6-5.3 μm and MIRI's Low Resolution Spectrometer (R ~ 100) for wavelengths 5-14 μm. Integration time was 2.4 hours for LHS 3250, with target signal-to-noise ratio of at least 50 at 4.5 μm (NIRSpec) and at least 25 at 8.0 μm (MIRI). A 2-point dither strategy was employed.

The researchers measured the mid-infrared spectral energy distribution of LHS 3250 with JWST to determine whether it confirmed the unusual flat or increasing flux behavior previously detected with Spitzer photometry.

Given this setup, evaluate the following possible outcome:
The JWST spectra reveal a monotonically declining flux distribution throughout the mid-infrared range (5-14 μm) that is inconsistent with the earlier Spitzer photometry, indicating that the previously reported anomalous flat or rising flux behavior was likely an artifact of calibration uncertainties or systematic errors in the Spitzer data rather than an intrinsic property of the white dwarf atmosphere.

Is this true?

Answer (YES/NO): NO